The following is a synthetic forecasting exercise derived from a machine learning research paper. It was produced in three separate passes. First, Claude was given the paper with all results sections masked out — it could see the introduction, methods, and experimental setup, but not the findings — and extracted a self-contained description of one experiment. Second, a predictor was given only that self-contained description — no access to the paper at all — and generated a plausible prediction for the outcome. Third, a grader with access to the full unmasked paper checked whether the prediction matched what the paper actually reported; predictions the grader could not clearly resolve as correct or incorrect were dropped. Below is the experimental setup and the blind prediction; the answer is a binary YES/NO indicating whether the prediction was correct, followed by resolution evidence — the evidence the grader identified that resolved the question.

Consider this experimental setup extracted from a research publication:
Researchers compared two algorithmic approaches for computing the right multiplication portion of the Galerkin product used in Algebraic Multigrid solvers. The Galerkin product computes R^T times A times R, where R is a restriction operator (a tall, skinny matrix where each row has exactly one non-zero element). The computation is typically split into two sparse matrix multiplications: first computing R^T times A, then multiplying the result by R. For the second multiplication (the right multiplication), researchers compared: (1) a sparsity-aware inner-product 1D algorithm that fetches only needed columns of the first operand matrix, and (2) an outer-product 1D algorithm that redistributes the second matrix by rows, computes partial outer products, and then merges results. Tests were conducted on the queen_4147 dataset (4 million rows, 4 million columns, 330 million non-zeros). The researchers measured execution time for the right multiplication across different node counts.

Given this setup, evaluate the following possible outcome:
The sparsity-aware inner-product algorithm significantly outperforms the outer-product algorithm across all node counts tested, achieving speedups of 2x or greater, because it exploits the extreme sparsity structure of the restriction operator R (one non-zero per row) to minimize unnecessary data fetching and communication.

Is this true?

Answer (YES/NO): NO